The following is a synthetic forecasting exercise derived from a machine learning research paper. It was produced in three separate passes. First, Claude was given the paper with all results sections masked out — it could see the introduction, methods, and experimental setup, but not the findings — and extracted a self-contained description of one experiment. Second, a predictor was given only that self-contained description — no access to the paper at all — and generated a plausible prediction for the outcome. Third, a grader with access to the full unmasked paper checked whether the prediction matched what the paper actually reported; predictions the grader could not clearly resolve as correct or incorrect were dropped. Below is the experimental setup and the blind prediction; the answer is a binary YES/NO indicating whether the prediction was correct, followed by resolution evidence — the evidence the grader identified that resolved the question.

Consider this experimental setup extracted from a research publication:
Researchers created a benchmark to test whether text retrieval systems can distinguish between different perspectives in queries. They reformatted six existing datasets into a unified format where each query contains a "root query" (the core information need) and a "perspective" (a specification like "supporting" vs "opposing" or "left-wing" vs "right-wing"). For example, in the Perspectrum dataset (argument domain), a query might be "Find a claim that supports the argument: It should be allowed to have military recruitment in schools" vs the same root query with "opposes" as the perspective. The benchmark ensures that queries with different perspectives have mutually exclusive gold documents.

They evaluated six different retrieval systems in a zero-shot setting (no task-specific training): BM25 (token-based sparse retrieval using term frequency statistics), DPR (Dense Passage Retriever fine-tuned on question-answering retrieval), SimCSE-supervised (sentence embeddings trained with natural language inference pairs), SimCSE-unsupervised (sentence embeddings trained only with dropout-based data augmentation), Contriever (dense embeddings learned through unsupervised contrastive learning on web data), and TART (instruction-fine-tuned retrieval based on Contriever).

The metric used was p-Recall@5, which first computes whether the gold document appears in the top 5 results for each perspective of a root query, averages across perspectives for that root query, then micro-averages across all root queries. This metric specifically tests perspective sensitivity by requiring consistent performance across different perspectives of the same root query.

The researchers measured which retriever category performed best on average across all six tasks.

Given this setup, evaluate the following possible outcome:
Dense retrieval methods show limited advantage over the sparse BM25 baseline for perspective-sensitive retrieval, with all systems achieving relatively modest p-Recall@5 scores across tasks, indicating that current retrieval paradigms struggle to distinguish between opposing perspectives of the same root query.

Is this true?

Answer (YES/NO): NO